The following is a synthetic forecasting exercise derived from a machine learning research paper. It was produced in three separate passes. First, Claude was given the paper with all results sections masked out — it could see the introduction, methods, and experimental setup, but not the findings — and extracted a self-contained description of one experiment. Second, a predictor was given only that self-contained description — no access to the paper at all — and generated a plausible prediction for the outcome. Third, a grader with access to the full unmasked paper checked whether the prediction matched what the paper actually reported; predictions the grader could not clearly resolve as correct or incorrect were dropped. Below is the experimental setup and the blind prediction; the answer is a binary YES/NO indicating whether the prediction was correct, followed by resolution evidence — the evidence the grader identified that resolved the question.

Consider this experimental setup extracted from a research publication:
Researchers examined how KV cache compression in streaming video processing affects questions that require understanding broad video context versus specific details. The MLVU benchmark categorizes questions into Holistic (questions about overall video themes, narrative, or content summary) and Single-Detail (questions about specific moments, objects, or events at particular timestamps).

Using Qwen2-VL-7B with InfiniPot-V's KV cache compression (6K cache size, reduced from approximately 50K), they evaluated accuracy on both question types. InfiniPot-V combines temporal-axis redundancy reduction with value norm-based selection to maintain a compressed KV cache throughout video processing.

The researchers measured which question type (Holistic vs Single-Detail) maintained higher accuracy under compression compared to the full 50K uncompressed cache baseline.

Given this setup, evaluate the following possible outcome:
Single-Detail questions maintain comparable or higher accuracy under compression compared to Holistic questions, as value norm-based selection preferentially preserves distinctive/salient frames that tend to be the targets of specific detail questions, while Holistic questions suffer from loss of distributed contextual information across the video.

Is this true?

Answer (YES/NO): NO